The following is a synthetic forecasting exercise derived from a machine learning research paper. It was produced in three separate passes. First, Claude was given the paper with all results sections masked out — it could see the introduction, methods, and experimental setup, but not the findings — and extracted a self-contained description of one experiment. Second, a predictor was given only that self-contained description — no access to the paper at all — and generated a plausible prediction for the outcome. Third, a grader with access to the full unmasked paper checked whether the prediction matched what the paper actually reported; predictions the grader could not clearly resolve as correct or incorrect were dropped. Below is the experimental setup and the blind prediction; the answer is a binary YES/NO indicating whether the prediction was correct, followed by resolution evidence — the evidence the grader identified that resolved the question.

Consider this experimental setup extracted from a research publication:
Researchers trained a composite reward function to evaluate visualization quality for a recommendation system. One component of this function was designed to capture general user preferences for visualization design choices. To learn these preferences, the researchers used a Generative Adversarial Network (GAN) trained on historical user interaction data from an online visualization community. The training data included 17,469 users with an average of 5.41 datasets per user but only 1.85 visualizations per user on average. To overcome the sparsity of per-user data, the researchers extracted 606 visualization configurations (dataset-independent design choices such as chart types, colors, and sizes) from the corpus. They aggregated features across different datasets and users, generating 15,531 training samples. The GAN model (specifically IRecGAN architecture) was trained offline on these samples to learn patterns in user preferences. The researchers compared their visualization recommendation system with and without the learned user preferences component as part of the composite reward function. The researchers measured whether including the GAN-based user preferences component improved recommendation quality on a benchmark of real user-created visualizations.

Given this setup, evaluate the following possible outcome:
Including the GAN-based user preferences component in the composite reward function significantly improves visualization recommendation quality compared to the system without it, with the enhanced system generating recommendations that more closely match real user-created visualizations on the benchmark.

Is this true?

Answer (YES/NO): YES